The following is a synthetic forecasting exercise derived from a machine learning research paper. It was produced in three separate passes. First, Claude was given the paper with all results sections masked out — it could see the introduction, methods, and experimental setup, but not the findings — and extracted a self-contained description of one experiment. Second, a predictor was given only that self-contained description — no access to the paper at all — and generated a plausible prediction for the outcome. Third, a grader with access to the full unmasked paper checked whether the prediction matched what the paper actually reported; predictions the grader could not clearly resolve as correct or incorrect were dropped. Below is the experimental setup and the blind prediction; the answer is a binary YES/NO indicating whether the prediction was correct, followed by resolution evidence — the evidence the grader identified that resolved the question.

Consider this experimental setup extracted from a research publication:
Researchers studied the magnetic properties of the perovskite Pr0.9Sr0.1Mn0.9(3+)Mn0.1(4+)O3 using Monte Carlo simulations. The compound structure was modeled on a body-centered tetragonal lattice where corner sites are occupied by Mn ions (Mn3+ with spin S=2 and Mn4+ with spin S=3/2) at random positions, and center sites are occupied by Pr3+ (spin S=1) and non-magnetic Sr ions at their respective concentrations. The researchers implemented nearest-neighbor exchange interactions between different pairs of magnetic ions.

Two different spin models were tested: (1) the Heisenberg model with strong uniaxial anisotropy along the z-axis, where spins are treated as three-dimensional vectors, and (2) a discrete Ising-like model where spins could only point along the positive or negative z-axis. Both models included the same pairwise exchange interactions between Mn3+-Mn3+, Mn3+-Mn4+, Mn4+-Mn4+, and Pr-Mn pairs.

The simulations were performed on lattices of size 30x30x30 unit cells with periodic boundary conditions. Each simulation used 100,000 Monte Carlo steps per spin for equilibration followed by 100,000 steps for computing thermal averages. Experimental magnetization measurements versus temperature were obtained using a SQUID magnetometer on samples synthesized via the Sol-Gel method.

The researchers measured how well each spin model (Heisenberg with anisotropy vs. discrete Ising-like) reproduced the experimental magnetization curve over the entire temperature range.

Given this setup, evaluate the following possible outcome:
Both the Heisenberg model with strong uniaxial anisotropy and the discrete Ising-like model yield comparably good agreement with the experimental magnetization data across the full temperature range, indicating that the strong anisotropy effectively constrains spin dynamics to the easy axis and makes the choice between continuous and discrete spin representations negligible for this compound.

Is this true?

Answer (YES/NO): NO